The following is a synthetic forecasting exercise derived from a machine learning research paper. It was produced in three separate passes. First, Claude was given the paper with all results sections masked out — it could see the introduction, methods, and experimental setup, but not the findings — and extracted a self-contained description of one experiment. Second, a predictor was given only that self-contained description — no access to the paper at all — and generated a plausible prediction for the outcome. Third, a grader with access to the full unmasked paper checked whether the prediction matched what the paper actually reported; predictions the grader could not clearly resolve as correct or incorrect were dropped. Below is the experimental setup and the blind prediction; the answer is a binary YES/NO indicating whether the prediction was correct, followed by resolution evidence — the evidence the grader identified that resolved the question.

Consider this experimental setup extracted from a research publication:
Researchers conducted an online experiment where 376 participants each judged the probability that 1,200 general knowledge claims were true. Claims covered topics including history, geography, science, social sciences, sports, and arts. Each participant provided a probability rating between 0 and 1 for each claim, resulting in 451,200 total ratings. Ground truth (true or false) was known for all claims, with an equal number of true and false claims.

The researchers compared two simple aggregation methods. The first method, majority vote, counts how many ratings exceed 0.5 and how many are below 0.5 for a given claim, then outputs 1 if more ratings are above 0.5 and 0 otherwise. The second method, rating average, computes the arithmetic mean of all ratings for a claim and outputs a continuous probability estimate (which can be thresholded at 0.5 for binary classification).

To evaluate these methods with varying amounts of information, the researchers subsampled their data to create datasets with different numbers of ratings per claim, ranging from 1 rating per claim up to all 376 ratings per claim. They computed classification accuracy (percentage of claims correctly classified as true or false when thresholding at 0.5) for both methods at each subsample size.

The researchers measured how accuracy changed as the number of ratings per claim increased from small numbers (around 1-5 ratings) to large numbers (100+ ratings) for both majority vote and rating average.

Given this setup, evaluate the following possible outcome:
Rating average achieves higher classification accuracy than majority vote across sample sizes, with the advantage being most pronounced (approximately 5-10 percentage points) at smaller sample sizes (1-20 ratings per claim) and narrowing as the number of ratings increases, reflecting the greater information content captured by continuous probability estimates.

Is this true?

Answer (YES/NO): NO